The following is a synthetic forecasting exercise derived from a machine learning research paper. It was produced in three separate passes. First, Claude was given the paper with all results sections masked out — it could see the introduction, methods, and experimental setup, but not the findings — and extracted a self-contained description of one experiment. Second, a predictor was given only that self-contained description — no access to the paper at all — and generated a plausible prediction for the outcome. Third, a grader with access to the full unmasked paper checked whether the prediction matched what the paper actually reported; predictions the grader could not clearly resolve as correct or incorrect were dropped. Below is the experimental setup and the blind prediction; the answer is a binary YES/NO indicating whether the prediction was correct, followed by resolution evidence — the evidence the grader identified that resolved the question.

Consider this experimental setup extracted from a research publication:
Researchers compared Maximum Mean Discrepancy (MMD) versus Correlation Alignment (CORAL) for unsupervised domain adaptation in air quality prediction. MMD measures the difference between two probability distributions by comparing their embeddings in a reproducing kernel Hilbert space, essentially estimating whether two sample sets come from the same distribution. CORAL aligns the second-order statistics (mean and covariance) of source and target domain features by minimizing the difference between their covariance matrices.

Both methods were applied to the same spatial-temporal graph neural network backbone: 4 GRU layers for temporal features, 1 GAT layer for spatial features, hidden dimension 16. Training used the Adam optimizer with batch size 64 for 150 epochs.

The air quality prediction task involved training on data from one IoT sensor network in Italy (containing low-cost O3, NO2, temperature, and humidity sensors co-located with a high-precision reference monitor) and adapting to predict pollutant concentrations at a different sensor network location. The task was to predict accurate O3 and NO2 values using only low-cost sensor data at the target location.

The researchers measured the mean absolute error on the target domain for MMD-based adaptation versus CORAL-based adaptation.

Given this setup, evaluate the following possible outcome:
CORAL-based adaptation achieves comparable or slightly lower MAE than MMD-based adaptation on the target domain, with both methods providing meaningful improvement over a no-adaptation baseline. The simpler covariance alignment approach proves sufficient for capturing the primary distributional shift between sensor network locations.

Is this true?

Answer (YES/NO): NO